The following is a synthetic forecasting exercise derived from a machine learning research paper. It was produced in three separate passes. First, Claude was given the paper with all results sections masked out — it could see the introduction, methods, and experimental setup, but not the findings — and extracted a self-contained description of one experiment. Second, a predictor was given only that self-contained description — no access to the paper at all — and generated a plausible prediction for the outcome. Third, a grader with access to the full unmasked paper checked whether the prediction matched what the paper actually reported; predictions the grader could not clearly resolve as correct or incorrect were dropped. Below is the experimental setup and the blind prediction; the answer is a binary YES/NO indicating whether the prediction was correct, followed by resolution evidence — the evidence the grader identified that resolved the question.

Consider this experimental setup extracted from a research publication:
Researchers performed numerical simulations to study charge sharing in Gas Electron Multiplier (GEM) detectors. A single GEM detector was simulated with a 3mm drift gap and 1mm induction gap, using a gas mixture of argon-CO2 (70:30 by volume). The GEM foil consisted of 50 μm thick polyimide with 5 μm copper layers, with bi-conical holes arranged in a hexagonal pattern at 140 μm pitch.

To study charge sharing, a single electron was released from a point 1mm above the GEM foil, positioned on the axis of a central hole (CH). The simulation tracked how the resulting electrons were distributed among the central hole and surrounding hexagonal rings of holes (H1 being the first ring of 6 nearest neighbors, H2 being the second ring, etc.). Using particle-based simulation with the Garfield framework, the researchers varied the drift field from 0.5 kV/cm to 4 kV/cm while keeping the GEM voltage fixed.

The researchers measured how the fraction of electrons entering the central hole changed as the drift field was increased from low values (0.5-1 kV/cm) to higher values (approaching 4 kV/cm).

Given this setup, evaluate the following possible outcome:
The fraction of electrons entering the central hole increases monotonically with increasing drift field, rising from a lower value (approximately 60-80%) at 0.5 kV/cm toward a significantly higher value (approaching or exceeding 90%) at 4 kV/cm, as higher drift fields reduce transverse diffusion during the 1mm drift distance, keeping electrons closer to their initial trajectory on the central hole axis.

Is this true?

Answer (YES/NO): NO